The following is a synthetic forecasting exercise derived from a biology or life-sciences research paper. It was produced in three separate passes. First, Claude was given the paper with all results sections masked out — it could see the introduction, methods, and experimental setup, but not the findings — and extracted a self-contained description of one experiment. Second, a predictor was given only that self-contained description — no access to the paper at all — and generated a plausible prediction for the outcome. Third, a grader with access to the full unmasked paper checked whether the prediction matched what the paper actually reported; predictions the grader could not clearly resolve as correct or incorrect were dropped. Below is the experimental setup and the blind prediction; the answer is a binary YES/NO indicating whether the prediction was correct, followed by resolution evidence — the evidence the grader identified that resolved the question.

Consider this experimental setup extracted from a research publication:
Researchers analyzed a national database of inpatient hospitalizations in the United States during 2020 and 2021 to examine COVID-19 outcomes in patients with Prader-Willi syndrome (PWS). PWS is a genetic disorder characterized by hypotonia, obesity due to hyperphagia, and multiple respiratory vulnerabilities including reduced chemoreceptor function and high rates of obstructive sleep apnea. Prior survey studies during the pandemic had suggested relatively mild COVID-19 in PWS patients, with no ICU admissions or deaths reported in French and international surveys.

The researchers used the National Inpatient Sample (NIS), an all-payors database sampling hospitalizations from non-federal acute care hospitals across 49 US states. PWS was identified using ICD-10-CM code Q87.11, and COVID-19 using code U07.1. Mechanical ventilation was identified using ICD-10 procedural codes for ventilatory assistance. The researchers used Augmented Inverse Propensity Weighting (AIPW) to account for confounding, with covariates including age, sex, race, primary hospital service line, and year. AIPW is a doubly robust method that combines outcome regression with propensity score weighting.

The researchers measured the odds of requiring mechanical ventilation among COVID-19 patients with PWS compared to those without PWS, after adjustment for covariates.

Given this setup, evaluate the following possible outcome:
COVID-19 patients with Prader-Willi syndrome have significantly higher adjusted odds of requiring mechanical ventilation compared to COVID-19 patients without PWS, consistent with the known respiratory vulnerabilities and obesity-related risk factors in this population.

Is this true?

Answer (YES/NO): YES